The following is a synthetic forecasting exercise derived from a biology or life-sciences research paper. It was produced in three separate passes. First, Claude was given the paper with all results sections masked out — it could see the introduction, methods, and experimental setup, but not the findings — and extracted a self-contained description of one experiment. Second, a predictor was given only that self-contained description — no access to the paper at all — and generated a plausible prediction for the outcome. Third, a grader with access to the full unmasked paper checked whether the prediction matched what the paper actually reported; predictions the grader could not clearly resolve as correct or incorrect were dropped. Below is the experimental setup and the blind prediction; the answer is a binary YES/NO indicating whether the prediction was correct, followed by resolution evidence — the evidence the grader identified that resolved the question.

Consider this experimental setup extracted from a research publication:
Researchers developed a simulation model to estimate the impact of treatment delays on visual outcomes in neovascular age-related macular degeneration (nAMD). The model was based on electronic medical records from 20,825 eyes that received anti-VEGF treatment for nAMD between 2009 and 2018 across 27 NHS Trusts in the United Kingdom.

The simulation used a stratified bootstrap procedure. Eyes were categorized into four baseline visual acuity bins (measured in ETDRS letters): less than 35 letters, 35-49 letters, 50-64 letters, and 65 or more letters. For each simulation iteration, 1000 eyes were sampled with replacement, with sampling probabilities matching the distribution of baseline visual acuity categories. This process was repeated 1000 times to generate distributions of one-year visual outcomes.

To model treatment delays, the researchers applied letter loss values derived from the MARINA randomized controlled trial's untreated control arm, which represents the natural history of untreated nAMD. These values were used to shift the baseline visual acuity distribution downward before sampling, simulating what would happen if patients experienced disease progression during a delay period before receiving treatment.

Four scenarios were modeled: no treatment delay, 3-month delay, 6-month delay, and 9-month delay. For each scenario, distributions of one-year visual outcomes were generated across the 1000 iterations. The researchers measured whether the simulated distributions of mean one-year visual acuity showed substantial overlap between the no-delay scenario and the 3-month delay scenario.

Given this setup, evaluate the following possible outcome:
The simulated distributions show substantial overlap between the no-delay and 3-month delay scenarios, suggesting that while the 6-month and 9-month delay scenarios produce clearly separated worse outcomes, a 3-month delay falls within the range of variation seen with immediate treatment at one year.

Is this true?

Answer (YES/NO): NO